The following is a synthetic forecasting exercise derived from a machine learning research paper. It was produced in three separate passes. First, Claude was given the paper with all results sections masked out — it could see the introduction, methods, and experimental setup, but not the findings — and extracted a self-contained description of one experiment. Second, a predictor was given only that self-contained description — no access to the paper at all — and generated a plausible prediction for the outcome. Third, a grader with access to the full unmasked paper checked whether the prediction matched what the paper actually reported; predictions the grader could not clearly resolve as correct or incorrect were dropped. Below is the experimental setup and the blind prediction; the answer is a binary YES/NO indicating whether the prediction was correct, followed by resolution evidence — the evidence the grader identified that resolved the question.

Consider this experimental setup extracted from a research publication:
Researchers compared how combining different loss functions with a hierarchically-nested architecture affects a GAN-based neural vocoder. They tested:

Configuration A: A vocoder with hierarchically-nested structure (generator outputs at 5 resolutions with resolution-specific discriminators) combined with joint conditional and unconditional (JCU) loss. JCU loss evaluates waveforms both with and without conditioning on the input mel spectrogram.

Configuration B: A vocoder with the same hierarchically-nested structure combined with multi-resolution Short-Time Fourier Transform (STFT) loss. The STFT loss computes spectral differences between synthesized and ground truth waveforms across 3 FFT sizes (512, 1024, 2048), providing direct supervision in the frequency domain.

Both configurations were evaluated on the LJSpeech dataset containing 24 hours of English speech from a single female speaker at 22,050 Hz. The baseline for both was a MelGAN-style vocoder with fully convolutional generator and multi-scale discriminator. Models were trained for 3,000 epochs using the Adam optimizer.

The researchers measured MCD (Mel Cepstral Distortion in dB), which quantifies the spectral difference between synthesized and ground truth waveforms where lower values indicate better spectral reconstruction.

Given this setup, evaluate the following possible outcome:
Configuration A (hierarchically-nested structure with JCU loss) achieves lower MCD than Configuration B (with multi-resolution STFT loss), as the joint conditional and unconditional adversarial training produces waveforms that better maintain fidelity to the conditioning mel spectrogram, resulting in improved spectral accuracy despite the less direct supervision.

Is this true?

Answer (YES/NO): YES